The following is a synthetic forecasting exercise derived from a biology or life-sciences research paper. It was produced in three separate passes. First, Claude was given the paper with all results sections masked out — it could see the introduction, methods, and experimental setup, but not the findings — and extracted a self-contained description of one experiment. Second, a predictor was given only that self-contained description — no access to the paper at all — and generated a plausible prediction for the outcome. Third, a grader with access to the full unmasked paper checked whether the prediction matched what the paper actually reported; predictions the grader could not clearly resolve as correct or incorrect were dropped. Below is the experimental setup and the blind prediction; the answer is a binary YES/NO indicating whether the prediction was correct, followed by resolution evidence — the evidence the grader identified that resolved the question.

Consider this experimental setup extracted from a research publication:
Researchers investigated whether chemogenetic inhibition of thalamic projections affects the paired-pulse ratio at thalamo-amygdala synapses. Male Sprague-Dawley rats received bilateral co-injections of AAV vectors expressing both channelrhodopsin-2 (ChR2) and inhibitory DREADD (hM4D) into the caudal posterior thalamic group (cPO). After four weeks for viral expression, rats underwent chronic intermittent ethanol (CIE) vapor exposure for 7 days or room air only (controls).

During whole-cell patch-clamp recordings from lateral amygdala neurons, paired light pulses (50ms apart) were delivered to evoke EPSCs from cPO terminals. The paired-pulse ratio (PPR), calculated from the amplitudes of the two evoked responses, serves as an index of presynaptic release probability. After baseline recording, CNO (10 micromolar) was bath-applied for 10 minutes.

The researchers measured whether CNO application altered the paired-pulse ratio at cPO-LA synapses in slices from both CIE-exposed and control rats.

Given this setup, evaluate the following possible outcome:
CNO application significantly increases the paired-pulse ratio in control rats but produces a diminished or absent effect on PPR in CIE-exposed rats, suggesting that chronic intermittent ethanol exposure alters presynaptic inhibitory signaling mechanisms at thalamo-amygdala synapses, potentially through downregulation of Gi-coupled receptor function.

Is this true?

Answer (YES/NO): NO